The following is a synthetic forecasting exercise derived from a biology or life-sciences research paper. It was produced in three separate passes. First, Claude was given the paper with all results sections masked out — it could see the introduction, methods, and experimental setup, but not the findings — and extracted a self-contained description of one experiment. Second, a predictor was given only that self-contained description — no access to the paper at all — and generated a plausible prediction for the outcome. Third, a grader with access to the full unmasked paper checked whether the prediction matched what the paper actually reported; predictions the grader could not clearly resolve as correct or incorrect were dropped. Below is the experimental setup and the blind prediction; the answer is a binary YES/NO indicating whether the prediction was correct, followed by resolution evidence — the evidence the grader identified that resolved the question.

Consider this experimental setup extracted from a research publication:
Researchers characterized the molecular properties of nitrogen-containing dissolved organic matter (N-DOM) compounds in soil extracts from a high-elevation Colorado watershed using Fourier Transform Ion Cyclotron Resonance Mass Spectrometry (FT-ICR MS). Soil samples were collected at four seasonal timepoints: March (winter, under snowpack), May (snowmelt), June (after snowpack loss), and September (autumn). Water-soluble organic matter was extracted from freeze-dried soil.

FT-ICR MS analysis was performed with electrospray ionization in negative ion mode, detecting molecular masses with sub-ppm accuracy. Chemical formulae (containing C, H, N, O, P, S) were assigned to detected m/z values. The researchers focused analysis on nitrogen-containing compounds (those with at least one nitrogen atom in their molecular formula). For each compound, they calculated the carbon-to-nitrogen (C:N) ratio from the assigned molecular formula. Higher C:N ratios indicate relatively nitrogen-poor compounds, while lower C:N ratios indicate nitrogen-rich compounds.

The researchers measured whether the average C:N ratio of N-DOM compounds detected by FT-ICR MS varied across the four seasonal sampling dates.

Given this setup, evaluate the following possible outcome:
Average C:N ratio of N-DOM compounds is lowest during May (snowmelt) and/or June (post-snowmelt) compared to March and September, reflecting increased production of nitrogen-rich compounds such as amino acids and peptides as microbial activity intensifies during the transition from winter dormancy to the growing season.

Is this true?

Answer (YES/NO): YES